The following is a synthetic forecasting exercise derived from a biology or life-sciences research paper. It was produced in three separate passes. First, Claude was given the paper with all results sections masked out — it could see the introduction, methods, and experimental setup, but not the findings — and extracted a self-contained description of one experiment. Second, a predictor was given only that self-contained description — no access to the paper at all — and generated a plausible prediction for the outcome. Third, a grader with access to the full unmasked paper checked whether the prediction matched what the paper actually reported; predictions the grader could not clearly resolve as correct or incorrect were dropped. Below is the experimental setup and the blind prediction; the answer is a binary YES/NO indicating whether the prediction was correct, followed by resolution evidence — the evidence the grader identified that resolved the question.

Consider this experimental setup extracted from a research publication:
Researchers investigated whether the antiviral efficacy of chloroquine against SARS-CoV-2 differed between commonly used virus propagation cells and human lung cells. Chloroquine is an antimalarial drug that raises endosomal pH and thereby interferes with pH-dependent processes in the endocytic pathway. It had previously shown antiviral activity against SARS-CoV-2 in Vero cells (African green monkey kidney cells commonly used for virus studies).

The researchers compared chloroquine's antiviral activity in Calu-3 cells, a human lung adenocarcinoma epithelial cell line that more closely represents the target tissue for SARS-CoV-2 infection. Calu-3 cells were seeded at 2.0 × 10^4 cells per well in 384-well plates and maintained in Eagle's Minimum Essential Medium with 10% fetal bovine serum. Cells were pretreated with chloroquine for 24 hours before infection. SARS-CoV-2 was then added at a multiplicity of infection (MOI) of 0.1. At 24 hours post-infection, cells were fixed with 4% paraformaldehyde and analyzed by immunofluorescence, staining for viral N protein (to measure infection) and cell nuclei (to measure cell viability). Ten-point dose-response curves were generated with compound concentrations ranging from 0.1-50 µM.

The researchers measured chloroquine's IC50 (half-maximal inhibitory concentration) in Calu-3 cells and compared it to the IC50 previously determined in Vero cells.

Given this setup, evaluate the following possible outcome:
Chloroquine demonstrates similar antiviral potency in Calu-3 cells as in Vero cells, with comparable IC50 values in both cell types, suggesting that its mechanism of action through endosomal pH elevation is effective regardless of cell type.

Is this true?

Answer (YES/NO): NO